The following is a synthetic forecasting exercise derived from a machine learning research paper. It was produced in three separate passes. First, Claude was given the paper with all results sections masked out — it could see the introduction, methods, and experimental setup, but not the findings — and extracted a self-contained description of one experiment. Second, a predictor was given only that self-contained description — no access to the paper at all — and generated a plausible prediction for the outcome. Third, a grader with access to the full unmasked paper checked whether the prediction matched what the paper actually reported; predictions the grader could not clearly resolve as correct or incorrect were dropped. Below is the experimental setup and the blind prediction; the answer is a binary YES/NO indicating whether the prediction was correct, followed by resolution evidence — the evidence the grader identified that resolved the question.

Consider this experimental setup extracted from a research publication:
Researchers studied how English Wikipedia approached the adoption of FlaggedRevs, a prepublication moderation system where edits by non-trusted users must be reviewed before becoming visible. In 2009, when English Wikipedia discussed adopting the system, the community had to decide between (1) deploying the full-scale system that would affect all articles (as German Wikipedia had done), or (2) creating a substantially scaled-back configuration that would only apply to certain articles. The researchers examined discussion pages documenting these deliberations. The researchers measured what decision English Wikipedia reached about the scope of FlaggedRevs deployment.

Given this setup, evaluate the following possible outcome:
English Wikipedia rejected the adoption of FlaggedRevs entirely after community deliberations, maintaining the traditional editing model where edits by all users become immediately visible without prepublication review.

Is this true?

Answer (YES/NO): NO